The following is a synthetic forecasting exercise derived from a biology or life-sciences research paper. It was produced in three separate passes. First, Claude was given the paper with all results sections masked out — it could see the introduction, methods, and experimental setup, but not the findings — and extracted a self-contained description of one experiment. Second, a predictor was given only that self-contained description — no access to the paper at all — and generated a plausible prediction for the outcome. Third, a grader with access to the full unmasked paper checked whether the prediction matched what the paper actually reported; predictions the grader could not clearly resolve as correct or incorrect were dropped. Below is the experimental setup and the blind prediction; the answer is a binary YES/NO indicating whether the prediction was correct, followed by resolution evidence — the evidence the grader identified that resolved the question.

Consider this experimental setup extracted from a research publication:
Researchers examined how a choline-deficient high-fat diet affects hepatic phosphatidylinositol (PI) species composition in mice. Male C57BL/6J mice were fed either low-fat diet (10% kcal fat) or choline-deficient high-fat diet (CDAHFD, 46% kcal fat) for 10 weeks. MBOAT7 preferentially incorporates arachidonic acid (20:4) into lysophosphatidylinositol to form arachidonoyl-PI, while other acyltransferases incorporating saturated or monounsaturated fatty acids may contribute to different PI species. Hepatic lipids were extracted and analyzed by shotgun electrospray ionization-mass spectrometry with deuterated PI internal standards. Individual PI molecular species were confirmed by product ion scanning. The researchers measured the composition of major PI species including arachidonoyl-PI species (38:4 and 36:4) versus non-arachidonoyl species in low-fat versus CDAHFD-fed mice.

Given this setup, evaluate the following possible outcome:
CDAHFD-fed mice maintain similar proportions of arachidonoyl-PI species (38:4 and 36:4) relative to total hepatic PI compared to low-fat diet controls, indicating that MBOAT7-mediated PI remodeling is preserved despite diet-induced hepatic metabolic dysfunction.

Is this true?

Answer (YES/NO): NO